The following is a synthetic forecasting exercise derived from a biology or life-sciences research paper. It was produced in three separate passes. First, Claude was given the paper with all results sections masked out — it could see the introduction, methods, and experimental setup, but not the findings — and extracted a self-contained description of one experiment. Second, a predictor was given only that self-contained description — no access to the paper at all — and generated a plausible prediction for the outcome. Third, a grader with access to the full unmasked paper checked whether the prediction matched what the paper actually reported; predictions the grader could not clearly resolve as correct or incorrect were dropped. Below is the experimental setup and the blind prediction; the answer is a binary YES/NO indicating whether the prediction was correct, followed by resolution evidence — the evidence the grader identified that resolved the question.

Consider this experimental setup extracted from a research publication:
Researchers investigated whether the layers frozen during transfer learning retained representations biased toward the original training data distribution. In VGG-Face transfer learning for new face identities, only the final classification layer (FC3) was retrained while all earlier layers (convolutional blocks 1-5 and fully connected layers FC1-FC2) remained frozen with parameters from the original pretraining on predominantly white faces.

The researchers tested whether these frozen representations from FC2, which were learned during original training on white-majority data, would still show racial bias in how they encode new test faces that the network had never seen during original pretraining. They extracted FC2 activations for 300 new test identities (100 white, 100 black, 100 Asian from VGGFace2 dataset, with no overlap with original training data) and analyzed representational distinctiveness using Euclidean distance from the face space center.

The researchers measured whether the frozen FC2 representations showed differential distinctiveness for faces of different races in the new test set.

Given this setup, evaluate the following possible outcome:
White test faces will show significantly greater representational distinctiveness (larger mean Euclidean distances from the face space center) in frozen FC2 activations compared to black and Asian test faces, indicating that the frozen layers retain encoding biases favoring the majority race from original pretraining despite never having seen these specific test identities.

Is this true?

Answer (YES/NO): YES